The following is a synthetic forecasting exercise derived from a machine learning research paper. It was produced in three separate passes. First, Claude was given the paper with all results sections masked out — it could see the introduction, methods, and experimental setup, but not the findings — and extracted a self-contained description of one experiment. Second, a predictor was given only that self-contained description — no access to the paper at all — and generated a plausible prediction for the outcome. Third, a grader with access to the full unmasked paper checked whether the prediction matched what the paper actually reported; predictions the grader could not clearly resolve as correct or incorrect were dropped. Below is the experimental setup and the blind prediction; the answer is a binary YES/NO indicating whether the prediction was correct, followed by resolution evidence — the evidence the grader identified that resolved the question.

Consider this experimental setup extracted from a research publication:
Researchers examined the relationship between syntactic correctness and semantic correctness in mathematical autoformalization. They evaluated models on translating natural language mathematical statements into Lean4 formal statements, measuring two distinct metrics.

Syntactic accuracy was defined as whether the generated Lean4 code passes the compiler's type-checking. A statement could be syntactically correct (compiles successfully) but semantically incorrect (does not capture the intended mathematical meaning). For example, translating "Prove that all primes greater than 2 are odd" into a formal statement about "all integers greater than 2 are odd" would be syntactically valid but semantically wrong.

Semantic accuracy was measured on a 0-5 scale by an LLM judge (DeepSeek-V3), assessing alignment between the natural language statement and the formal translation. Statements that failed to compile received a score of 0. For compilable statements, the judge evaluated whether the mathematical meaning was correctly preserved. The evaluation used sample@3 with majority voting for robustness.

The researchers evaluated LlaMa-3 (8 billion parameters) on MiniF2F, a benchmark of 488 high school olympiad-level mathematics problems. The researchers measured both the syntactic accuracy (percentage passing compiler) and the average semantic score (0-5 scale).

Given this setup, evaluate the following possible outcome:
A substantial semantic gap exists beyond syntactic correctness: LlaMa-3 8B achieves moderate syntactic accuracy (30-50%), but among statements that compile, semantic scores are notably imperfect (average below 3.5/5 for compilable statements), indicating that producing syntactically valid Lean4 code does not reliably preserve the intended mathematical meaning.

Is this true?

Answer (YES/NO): NO